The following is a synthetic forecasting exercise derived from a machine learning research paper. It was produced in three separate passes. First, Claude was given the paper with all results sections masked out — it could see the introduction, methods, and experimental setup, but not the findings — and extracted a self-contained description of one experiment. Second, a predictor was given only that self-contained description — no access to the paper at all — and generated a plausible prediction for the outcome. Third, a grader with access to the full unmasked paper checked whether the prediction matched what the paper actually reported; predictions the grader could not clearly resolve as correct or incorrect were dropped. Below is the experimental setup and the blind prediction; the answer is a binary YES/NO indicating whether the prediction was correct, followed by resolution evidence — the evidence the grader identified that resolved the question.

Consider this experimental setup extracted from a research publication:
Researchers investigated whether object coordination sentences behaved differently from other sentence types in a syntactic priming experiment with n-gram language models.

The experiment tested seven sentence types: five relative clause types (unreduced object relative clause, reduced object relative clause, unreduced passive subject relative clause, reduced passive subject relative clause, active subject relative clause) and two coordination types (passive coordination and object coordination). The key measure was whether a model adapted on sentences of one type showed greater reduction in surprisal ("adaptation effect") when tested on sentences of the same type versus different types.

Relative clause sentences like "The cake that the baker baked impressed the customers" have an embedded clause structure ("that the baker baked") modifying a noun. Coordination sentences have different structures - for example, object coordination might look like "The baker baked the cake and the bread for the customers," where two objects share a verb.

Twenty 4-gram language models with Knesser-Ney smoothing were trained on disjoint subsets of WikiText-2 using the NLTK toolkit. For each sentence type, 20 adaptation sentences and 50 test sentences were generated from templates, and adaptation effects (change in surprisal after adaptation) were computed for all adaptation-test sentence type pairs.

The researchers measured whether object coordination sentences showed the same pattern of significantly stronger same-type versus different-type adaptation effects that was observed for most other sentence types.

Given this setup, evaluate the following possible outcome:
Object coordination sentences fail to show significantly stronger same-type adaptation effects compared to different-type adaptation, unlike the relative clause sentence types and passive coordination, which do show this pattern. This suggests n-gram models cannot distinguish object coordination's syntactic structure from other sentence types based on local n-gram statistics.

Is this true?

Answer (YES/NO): YES